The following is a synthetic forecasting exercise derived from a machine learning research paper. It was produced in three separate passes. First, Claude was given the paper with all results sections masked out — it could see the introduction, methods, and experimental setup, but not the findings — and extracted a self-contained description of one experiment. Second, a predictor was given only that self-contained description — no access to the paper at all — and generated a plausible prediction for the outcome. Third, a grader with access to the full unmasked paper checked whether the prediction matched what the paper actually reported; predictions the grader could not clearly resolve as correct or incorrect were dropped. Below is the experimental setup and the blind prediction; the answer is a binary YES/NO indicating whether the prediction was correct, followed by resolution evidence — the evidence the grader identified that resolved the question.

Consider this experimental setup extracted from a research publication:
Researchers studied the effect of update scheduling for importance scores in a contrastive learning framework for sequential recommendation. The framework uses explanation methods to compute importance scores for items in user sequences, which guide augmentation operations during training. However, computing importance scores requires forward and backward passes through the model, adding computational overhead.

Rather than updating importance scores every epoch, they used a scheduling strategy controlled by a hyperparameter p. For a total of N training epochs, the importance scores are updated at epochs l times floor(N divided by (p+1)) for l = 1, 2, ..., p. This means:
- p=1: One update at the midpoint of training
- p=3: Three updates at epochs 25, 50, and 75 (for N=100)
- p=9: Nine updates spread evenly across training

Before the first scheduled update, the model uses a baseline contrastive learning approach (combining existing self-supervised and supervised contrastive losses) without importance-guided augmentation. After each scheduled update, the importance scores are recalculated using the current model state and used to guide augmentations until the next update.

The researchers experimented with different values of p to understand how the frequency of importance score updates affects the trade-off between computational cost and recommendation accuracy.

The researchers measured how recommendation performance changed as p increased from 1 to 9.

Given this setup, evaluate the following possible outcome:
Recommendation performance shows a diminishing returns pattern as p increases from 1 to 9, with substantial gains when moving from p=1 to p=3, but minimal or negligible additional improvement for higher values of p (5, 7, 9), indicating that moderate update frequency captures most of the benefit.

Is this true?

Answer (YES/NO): NO